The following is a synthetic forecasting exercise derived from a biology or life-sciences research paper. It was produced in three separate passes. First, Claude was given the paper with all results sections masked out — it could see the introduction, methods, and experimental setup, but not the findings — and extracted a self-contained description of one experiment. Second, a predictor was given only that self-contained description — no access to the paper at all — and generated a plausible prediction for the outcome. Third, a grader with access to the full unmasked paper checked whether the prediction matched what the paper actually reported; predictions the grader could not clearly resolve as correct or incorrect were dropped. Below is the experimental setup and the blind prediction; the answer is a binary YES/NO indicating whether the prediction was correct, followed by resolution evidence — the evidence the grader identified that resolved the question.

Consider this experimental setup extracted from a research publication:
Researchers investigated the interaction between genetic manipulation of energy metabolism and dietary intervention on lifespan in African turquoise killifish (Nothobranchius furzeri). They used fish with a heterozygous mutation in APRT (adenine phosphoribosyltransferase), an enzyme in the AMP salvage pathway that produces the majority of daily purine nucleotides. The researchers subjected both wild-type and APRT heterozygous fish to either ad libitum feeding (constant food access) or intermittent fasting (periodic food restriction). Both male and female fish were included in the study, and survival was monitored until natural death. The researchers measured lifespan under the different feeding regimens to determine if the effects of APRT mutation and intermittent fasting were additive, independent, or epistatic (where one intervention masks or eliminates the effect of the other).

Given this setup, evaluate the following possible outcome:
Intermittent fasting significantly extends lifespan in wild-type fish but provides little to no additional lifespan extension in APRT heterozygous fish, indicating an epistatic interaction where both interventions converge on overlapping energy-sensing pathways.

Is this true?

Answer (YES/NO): YES